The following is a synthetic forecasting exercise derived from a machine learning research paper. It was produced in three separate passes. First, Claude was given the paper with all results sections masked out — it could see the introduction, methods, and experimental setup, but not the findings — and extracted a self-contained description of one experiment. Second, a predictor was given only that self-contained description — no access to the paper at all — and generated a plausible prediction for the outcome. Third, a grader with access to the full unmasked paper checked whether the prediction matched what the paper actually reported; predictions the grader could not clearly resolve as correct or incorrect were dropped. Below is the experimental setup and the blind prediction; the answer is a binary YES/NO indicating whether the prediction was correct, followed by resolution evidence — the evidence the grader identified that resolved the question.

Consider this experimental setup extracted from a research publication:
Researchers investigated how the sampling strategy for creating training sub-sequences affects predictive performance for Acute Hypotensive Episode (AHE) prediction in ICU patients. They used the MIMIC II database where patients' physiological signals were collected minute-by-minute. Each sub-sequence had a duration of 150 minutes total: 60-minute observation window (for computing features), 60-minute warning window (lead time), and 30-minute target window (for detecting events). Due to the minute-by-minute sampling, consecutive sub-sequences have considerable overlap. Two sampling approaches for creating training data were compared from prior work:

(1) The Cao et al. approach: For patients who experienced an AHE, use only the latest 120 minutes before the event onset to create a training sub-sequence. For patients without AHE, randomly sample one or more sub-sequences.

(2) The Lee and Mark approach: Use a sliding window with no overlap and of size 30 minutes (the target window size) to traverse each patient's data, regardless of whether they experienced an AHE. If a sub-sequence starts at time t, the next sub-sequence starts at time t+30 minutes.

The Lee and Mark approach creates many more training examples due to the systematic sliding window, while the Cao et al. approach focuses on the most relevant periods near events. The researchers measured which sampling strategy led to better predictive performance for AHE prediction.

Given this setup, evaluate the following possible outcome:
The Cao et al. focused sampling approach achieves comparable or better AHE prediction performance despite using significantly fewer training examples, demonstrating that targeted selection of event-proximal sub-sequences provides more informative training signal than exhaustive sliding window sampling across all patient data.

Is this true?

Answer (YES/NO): NO